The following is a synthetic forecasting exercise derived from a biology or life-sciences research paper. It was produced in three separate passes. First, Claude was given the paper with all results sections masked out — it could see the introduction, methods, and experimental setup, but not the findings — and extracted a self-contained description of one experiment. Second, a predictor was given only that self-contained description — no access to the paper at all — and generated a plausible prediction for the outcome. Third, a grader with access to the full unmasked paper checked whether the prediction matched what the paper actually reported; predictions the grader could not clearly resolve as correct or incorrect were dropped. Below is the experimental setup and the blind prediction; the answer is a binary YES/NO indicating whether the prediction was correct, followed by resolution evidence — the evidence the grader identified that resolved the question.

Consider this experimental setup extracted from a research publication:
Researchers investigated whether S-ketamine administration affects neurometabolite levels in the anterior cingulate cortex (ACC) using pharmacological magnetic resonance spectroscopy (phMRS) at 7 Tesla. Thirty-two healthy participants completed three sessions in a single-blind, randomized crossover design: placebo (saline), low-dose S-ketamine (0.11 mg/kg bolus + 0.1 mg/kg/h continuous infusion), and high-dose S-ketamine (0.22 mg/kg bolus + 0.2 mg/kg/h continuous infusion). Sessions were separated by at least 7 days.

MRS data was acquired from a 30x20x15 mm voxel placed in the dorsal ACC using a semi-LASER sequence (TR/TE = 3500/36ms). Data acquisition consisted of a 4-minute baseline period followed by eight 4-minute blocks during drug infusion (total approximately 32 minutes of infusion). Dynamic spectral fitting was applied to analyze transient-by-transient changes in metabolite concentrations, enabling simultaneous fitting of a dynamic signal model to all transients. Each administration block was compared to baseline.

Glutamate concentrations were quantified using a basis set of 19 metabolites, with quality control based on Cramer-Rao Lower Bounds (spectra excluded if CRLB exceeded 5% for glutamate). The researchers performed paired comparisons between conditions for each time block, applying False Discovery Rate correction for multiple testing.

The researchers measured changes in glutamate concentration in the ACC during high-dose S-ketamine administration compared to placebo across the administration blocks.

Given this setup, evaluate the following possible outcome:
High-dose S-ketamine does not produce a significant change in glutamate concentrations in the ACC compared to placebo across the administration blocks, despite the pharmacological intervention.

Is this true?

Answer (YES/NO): NO